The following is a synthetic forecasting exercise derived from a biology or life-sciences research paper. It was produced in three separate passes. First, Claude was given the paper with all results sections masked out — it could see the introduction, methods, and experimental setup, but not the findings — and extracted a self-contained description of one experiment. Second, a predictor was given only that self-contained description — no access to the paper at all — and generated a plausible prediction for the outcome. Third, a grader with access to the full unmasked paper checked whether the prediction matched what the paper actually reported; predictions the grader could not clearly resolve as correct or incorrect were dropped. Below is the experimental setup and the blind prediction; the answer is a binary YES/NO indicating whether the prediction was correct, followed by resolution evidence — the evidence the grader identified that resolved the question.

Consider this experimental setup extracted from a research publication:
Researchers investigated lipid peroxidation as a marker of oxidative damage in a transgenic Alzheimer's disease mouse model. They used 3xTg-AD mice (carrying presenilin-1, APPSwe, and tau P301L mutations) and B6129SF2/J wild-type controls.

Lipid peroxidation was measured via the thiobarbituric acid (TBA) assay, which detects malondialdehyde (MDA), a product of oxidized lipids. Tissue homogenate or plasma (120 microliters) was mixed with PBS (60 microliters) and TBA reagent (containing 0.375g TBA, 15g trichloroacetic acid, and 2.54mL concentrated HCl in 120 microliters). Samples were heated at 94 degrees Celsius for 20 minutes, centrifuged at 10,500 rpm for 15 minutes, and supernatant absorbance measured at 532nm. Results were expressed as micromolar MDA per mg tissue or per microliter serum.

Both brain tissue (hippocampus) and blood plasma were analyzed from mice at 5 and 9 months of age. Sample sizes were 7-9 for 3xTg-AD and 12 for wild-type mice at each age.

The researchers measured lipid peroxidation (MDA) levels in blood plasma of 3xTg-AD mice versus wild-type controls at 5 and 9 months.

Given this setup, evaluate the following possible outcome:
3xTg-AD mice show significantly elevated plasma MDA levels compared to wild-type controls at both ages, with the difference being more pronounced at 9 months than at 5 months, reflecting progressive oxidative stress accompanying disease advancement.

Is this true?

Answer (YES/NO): NO